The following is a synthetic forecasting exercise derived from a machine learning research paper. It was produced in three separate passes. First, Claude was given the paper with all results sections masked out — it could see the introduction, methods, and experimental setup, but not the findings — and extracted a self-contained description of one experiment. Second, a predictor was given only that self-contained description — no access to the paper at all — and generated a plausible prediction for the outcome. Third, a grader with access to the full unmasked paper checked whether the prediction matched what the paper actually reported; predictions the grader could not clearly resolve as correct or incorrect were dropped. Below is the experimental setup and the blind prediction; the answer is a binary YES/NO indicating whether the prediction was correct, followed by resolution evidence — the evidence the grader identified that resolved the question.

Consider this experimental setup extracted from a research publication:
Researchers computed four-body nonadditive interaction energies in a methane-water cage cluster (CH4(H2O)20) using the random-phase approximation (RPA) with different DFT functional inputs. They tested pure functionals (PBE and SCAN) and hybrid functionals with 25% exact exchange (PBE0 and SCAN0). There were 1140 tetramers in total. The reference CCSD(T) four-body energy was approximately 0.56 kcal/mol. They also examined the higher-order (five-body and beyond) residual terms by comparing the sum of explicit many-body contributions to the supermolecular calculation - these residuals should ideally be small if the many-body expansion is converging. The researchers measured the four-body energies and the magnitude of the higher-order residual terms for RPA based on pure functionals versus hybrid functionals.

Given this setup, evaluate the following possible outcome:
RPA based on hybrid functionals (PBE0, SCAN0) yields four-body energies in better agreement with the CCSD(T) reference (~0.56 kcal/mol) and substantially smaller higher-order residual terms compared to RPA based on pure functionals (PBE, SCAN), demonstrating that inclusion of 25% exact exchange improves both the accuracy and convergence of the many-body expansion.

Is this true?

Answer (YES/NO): YES